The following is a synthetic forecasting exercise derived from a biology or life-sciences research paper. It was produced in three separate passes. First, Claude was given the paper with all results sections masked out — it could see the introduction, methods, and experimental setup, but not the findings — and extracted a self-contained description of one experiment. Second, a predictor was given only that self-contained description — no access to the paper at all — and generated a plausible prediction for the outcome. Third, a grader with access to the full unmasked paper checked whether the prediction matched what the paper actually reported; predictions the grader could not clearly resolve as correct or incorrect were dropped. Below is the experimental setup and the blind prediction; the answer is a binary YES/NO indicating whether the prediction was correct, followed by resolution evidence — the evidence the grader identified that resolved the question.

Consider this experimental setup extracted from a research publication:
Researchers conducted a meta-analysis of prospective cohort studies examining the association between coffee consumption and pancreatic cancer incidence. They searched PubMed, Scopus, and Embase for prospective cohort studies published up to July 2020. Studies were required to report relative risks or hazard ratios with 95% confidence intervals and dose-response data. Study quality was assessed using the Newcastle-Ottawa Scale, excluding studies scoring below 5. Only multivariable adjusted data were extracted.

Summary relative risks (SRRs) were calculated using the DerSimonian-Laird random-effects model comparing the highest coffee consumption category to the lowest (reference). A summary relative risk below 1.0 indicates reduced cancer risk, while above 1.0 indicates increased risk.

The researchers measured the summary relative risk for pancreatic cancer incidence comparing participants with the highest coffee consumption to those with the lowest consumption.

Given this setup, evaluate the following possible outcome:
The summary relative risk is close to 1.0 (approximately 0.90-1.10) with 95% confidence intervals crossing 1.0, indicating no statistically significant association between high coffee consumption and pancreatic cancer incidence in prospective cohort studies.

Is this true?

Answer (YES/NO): YES